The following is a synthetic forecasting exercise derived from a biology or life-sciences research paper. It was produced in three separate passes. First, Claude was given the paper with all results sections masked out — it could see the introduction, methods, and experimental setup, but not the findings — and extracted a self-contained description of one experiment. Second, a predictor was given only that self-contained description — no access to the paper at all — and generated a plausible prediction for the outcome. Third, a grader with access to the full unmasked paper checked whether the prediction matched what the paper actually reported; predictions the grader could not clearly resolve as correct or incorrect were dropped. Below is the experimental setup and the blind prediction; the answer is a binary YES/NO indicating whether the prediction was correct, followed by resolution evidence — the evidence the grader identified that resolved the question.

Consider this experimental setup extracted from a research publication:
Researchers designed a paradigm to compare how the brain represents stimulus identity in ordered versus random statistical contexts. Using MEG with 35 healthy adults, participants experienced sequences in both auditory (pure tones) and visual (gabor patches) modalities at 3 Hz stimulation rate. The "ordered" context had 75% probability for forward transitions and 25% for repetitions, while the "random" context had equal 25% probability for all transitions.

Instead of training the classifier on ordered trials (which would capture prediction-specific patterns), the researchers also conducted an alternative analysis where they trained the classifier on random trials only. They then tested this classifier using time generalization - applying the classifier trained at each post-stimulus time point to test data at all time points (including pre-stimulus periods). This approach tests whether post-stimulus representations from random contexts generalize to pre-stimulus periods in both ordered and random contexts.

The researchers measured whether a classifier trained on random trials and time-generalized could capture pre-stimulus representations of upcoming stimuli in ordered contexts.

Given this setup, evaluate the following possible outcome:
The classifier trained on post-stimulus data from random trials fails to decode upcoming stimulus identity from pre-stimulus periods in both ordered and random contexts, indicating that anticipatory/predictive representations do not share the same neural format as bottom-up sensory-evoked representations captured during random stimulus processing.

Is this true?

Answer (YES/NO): NO